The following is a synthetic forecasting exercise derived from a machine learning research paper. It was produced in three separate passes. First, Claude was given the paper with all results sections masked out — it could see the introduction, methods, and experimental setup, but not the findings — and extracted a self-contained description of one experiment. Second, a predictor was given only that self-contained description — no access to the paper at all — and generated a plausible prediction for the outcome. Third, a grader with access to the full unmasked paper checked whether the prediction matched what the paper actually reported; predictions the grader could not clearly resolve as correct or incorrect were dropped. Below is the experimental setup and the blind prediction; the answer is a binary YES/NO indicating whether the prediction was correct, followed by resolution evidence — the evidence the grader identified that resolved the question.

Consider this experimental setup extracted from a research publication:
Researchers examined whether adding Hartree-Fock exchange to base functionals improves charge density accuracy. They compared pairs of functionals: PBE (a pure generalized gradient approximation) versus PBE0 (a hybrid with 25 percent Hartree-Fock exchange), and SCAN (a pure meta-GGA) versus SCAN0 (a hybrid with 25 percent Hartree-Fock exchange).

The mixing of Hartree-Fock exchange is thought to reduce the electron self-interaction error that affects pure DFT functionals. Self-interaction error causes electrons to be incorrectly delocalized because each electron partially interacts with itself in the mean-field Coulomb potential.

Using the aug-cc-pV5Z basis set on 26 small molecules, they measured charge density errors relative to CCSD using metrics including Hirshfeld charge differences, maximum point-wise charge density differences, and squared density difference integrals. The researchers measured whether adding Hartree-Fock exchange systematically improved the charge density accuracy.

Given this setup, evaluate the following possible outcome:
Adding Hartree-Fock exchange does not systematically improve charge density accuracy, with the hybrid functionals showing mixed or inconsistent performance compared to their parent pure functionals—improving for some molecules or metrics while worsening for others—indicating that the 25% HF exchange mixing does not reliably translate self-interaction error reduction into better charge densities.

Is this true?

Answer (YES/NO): NO